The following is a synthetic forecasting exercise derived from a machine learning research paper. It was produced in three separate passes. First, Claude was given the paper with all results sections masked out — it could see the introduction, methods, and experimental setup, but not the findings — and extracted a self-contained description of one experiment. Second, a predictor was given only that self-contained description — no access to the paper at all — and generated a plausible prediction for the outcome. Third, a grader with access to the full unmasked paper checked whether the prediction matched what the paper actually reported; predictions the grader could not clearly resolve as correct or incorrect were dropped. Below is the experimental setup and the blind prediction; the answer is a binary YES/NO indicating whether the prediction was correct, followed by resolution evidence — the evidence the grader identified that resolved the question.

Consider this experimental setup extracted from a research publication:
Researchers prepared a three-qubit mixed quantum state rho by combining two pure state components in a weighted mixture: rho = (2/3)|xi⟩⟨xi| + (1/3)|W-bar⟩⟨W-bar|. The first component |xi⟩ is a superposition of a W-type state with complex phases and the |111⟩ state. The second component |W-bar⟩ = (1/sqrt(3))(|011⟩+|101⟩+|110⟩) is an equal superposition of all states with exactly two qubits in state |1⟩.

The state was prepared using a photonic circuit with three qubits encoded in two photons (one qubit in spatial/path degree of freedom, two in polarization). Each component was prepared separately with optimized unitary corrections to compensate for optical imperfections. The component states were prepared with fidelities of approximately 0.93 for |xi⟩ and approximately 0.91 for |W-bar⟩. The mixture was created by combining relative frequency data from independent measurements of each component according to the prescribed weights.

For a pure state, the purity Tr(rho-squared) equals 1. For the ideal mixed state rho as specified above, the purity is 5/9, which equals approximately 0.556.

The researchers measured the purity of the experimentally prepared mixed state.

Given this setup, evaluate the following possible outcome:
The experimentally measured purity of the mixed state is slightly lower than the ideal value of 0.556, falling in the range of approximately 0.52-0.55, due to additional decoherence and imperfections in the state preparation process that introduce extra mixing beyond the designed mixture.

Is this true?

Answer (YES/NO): NO